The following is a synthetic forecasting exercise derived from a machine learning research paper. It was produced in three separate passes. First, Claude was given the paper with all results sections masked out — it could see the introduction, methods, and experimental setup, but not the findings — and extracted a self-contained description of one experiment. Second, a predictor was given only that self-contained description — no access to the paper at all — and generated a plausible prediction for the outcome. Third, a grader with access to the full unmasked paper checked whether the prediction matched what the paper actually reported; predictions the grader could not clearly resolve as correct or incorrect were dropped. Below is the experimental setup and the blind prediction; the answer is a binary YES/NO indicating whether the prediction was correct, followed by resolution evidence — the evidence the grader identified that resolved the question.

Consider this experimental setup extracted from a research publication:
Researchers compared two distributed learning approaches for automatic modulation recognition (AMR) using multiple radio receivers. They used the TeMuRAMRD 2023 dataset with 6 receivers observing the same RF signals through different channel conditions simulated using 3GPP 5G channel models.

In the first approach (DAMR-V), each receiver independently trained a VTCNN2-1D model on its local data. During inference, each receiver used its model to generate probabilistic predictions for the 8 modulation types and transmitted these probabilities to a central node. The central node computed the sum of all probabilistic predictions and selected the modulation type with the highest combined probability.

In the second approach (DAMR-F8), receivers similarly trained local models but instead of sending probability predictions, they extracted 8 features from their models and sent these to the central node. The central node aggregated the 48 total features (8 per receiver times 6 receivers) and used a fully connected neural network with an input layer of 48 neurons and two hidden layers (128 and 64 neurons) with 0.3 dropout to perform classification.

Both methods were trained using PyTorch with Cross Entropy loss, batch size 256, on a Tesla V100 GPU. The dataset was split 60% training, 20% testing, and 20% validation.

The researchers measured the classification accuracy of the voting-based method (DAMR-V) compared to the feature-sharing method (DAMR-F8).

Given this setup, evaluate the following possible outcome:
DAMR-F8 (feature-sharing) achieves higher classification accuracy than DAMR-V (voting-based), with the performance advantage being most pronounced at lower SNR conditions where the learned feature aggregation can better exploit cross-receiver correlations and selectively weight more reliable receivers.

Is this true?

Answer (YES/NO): NO